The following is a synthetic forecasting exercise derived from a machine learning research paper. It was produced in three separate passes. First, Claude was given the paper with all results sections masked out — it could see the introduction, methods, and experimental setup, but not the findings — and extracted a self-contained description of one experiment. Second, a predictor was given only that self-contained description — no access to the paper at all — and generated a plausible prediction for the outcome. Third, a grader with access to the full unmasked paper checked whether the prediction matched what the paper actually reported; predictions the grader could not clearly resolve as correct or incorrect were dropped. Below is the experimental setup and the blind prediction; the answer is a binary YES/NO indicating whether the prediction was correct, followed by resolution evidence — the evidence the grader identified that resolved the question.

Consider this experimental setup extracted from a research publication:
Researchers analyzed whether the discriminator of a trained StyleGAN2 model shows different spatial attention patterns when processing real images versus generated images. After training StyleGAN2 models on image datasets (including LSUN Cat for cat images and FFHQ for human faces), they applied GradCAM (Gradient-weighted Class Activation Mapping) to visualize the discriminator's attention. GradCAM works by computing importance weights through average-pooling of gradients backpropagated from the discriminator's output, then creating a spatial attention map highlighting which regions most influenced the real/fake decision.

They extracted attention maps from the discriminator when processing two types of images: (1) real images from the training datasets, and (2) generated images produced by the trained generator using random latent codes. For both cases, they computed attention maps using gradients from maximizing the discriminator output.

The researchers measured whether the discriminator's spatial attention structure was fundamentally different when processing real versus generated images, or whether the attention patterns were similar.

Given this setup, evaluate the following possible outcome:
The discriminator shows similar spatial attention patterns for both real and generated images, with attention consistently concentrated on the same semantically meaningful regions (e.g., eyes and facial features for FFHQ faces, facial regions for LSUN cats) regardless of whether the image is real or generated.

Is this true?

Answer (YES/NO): YES